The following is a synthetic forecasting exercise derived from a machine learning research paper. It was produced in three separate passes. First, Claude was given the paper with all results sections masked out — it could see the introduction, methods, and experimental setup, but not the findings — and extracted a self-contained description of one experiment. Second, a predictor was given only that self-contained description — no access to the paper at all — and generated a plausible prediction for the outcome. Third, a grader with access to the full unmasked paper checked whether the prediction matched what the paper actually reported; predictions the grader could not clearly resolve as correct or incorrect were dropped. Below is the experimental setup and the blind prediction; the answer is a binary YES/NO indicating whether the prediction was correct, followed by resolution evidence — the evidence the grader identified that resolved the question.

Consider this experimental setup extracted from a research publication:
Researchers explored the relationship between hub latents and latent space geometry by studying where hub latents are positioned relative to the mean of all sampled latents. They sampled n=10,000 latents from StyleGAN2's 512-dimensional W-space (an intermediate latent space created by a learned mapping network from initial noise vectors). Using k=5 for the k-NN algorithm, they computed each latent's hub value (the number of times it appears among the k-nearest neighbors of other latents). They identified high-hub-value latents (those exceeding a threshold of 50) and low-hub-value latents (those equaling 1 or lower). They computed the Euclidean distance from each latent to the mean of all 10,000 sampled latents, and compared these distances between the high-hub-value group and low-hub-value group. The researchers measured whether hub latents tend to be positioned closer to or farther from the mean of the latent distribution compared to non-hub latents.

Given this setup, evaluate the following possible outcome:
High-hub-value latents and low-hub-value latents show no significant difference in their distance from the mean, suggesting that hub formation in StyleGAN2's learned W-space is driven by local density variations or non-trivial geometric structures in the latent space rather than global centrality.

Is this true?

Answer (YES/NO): NO